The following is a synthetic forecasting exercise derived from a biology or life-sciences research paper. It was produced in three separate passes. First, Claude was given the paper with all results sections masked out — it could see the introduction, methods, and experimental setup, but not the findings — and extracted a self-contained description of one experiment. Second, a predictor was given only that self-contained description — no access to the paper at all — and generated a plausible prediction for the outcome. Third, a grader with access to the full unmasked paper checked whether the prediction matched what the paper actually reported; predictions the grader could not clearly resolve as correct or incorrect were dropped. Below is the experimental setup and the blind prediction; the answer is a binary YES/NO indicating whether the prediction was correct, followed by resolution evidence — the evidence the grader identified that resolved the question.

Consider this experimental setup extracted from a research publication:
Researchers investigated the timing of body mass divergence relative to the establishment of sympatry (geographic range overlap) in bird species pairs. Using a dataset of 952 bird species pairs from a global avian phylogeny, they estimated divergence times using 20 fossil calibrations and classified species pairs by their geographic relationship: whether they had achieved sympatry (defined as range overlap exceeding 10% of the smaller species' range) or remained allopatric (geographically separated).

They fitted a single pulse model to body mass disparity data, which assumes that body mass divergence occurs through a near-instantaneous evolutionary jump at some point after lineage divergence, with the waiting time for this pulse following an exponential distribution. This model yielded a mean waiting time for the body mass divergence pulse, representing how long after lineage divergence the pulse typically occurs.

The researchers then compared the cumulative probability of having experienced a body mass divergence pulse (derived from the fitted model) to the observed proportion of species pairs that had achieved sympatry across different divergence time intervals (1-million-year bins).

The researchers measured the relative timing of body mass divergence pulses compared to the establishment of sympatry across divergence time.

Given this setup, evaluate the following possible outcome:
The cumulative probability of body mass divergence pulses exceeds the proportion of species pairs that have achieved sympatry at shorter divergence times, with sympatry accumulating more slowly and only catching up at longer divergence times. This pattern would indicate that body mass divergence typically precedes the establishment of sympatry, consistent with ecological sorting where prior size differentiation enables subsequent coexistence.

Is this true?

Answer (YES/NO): YES